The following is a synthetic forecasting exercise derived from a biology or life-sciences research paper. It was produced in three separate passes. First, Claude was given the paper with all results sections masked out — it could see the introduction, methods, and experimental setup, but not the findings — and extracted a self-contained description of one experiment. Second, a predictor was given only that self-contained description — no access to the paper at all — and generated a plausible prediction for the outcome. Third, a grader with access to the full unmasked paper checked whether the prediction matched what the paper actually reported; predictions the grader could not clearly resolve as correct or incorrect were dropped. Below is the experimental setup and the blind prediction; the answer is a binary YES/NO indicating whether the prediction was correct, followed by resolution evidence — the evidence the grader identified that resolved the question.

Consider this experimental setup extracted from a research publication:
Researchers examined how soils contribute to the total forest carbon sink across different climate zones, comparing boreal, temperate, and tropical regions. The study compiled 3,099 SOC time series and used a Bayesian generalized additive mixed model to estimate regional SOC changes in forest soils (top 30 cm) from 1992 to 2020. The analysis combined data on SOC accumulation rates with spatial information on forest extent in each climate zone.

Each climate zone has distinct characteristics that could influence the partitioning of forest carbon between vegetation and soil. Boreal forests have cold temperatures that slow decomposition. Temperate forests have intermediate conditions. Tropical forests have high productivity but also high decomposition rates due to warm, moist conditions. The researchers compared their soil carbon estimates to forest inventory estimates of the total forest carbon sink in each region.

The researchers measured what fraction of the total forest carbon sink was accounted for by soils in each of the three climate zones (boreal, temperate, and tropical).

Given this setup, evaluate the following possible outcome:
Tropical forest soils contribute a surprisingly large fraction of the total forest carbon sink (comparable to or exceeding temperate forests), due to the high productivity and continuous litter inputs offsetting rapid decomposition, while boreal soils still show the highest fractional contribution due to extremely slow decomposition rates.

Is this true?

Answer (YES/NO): NO